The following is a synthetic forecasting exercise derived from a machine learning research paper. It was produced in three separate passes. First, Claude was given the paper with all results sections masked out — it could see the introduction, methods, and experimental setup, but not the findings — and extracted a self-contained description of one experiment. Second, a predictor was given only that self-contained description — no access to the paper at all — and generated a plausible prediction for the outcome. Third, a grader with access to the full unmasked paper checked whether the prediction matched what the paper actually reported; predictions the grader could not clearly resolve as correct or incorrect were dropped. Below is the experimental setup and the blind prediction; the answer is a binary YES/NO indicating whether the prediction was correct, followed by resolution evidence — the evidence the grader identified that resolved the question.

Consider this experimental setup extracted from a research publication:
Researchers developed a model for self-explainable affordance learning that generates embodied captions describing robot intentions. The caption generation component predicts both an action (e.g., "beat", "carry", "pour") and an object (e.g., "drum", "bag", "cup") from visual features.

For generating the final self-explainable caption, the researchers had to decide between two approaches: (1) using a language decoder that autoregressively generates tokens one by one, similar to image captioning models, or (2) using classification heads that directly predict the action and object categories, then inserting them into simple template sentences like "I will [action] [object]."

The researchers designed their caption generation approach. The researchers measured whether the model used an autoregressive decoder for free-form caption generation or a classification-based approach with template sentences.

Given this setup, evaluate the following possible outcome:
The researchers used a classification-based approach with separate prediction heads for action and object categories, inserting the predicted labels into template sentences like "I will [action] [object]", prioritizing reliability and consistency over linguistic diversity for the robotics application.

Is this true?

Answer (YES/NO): YES